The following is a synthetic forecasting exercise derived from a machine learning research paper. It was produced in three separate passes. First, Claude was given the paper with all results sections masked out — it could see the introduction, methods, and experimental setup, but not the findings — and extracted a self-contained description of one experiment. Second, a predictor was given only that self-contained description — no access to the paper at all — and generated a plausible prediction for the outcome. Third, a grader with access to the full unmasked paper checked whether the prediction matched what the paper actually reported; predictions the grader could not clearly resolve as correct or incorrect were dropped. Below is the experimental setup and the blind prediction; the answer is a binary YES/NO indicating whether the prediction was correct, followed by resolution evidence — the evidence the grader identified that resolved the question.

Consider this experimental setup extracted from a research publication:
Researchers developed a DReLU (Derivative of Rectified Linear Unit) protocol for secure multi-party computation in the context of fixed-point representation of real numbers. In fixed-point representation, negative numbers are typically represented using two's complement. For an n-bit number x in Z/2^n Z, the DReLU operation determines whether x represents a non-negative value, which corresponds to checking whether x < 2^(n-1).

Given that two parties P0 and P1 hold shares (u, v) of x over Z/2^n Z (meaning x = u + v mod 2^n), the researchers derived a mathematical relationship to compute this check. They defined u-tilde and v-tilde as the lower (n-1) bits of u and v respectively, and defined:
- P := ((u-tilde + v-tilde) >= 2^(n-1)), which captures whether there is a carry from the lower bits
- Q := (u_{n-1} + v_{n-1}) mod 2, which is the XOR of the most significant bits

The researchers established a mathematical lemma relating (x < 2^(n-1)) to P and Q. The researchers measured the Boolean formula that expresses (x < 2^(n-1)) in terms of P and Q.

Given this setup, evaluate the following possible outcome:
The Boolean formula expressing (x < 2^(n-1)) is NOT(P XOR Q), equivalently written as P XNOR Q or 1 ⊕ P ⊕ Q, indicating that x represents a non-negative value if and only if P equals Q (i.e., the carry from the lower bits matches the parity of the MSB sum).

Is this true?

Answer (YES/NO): YES